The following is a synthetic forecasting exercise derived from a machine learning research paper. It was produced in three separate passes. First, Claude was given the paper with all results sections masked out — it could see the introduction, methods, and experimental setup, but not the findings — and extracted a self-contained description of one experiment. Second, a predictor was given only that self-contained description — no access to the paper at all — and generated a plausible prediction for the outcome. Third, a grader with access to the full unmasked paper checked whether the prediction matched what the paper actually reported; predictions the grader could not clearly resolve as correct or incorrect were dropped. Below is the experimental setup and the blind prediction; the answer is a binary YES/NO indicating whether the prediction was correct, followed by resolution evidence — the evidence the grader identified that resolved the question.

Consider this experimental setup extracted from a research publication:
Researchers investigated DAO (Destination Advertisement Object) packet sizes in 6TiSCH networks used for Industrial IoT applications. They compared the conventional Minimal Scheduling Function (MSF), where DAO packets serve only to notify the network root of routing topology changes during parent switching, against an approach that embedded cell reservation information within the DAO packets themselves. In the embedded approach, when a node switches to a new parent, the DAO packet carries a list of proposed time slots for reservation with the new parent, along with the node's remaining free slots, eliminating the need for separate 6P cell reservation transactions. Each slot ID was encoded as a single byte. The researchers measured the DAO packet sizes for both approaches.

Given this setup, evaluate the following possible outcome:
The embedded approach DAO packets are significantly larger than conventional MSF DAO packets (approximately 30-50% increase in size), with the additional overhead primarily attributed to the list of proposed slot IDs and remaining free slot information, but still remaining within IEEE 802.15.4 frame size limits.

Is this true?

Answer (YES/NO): NO